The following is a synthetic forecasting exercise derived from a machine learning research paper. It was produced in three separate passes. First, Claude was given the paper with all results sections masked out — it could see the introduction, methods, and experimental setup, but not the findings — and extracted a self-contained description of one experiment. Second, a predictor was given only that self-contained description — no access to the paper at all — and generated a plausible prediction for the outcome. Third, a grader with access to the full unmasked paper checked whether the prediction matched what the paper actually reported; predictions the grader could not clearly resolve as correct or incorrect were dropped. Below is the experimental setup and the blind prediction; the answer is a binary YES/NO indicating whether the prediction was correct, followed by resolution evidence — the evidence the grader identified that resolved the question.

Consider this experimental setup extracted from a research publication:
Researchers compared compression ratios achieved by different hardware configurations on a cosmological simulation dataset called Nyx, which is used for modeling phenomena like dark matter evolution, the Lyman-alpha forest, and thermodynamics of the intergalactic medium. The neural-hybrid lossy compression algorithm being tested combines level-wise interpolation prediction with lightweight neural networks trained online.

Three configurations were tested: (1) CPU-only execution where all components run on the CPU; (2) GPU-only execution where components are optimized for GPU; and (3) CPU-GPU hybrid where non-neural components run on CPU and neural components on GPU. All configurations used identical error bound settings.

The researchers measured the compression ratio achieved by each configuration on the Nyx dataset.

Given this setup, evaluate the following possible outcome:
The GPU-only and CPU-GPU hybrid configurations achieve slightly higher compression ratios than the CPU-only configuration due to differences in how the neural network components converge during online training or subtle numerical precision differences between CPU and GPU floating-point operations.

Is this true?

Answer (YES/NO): NO